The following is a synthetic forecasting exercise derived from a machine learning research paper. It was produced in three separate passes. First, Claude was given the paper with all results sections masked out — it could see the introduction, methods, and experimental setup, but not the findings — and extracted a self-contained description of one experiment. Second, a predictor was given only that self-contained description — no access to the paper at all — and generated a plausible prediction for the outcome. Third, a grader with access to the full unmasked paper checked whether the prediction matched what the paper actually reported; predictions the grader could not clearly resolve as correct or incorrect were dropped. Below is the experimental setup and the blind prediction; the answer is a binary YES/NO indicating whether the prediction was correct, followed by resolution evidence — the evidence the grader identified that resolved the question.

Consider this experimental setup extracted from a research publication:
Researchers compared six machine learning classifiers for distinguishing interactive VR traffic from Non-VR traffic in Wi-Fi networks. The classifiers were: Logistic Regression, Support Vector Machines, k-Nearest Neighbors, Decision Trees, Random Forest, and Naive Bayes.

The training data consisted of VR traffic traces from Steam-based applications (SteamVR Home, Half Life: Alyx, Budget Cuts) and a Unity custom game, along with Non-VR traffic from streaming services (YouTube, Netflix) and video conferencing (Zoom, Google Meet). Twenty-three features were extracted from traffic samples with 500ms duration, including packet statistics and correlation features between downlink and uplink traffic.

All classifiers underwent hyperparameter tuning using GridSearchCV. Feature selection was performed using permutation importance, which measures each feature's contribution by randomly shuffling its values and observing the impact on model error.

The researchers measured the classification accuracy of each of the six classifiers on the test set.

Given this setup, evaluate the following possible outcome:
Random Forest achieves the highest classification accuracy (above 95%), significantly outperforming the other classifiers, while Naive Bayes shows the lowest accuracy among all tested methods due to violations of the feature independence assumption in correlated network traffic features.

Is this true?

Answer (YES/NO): NO